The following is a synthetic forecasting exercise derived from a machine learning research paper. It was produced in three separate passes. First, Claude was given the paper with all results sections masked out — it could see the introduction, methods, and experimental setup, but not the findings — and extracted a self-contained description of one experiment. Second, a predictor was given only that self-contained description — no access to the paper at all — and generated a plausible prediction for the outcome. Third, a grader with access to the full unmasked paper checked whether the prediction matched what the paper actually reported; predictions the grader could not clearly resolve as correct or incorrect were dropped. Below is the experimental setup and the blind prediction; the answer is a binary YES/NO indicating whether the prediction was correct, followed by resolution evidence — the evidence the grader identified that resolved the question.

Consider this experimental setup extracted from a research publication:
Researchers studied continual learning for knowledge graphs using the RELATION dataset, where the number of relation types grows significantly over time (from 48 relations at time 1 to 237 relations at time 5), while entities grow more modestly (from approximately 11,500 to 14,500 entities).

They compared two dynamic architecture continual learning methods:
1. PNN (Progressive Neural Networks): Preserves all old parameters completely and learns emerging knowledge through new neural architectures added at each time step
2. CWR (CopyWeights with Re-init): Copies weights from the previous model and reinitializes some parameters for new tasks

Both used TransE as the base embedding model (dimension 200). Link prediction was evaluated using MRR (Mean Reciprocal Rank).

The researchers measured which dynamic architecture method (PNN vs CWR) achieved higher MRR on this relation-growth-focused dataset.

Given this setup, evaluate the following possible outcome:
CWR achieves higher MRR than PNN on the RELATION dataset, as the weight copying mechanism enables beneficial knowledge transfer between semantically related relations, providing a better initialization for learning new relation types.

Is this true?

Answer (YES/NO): NO